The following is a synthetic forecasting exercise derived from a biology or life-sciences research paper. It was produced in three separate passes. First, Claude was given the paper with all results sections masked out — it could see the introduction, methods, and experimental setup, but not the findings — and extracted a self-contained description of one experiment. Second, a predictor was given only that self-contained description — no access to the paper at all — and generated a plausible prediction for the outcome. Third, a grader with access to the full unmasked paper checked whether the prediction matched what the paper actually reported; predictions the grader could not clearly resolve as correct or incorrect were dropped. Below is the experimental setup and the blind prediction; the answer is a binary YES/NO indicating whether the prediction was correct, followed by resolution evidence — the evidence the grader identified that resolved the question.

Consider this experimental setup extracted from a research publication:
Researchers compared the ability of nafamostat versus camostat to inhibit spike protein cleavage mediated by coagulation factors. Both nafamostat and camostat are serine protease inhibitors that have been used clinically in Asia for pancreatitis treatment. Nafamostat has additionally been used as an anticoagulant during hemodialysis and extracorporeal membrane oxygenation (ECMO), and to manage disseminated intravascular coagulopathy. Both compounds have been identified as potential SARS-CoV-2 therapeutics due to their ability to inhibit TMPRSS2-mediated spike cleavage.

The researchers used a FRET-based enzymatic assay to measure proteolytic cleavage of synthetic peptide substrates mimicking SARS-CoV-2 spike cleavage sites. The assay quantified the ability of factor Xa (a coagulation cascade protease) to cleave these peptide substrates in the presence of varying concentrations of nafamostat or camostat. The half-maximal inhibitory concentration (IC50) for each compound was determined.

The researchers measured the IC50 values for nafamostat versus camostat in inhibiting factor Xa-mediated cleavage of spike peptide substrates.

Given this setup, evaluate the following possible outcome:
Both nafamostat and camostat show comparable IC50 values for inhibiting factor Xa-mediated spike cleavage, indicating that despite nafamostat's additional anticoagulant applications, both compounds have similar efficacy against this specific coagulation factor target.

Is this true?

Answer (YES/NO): NO